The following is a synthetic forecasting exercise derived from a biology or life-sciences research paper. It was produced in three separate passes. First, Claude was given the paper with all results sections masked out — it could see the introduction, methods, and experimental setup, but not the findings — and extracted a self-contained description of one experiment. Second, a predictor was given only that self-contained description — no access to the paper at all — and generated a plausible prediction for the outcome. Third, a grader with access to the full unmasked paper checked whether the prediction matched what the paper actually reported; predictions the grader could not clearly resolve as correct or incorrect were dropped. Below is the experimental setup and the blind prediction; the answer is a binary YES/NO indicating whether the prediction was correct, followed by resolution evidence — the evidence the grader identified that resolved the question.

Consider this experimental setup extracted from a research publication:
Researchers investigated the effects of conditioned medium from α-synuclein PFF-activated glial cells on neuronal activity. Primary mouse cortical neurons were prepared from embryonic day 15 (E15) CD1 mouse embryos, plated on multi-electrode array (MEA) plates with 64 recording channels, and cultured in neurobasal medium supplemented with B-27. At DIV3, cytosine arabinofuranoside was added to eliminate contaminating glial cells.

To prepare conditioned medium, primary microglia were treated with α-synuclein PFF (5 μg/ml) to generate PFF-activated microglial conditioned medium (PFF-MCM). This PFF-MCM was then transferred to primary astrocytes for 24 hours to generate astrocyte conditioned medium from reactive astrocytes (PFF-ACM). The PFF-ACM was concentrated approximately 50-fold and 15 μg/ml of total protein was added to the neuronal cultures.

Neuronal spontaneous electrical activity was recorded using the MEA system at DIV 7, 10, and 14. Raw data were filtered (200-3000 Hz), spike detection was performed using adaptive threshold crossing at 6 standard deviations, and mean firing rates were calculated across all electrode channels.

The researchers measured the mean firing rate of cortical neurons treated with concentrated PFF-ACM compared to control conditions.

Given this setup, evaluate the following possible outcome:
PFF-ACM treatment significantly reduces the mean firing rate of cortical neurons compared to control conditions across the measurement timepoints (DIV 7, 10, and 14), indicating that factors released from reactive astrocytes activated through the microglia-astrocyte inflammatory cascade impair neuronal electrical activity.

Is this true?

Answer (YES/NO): YES